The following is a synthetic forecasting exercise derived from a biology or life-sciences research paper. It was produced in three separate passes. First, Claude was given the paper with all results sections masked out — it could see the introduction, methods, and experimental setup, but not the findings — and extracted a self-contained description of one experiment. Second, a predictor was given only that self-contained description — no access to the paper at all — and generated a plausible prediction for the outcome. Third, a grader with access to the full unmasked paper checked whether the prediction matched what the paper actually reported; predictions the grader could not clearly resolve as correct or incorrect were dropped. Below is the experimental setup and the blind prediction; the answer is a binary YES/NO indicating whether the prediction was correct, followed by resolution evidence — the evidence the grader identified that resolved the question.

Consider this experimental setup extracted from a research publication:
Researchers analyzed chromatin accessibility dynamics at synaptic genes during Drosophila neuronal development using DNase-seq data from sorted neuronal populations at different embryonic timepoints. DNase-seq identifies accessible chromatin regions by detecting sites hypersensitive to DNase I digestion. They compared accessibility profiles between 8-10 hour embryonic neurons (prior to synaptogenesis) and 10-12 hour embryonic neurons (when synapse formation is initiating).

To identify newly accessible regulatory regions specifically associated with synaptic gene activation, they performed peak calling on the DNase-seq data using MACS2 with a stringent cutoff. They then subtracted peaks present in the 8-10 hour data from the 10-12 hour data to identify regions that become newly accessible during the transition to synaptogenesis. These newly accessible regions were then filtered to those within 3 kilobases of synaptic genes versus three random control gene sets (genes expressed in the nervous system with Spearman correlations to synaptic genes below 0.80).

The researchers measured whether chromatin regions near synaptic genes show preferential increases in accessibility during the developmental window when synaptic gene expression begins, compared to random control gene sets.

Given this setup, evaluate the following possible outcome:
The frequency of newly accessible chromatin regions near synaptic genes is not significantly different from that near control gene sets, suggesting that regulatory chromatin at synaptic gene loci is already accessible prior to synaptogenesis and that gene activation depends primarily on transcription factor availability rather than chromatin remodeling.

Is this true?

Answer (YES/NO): NO